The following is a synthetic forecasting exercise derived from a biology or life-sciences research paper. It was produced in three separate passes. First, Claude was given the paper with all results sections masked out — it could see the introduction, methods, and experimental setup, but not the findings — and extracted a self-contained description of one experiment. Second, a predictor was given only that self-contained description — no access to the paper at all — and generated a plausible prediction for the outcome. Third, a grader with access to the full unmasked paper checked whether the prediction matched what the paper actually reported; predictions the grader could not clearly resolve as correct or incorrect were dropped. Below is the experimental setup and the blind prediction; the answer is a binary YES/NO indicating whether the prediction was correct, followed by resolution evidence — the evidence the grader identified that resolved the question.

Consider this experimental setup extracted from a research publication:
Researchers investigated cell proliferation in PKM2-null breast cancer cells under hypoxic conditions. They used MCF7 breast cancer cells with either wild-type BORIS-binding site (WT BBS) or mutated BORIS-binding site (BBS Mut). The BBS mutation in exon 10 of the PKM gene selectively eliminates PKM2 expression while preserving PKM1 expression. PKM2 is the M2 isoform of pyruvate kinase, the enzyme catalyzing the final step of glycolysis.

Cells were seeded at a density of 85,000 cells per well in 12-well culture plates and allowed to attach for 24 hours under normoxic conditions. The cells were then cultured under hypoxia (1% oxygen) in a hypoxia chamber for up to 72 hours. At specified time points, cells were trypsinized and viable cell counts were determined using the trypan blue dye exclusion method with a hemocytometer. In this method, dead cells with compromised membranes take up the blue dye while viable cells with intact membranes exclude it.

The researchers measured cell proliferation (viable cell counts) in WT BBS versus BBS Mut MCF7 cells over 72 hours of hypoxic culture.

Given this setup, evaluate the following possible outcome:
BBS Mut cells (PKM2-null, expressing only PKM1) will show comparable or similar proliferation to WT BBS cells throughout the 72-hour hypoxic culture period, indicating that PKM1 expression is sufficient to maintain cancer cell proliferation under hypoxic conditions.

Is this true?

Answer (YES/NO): NO